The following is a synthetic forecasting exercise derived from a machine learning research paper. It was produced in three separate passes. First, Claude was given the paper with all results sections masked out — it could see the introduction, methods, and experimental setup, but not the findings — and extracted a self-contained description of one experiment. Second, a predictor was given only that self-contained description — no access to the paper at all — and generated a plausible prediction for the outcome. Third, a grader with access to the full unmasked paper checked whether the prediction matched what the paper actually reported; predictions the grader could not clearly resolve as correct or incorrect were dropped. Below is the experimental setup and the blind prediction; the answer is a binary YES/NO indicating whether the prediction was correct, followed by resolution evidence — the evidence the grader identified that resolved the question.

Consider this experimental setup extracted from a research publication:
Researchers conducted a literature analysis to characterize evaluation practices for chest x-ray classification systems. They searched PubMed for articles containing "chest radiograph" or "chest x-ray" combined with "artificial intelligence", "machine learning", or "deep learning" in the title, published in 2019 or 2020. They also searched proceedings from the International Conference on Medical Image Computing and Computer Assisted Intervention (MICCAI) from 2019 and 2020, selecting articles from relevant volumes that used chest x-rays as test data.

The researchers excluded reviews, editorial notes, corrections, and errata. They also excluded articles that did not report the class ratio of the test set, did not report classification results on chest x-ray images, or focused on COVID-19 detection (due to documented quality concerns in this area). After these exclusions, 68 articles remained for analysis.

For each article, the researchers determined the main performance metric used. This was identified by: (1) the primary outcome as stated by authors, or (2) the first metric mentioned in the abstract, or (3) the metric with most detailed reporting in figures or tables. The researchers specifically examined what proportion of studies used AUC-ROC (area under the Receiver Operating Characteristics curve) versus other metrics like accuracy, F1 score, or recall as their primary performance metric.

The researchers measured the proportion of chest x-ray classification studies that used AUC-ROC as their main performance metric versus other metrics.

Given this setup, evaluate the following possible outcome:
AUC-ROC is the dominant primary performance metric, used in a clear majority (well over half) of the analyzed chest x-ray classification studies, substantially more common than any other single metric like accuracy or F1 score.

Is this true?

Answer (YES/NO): YES